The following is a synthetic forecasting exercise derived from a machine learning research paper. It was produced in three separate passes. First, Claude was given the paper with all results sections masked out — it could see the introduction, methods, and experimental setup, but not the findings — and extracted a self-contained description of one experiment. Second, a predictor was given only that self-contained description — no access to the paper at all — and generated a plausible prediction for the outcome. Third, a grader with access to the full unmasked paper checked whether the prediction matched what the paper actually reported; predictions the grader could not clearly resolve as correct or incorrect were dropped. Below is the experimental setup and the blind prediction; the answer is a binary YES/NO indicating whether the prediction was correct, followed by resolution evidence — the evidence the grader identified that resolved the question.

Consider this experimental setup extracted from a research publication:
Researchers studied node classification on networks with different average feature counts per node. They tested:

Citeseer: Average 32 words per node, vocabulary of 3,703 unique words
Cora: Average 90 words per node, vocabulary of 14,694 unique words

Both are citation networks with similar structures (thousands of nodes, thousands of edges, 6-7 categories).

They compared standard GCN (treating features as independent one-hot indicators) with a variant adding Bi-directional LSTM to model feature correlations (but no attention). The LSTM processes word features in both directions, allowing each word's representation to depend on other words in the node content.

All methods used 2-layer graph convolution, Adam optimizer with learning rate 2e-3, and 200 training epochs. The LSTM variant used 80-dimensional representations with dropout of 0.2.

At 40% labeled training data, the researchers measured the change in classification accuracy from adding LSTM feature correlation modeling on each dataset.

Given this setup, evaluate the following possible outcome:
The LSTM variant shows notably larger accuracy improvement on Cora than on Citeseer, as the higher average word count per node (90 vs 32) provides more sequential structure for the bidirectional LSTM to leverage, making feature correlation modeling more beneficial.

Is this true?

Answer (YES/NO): NO